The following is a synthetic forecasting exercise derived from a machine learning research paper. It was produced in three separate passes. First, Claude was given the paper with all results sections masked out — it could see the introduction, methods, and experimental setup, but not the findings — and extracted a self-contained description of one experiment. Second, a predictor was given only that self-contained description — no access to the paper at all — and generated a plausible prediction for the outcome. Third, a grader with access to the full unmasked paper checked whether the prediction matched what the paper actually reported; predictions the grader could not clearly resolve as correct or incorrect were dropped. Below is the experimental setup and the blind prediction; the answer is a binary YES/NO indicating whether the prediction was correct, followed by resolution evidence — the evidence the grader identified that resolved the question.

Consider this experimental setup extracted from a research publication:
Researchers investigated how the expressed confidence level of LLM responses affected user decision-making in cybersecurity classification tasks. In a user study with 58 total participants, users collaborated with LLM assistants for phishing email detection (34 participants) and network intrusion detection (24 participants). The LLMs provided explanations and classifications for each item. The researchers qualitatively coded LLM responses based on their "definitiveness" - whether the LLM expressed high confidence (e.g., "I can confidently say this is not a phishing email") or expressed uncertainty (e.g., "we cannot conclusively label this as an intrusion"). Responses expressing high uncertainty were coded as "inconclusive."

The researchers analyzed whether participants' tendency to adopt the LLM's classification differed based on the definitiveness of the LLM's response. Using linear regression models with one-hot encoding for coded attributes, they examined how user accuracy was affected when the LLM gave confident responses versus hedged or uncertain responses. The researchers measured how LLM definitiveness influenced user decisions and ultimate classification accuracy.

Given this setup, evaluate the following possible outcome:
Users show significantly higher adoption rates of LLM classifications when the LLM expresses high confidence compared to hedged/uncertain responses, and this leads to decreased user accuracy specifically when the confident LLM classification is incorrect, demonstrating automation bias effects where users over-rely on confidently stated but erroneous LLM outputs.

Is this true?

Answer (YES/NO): YES